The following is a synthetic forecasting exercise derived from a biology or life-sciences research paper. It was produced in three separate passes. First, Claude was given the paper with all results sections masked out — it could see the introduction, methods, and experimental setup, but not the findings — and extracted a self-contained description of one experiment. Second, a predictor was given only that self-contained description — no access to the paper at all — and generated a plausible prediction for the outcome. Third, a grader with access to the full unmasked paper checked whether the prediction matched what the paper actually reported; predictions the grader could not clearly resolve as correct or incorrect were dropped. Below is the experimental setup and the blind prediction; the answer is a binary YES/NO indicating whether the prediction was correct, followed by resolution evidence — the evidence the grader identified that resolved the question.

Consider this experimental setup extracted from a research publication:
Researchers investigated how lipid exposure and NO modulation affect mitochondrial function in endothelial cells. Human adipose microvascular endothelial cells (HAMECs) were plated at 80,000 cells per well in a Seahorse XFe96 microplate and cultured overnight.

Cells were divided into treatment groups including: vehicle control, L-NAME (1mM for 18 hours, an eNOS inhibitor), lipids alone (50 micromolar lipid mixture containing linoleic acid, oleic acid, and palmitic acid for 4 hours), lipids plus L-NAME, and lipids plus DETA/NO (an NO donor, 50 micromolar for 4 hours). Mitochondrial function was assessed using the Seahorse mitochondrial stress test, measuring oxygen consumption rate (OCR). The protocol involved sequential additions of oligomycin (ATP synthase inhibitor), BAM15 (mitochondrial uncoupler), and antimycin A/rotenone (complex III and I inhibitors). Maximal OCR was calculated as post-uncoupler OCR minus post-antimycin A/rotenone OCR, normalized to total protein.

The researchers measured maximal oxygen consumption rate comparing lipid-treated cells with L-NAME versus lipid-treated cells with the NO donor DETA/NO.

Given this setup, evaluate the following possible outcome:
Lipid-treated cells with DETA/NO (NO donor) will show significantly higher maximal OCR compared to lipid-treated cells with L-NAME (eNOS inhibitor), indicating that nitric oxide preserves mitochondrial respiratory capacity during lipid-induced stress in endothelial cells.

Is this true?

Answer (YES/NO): YES